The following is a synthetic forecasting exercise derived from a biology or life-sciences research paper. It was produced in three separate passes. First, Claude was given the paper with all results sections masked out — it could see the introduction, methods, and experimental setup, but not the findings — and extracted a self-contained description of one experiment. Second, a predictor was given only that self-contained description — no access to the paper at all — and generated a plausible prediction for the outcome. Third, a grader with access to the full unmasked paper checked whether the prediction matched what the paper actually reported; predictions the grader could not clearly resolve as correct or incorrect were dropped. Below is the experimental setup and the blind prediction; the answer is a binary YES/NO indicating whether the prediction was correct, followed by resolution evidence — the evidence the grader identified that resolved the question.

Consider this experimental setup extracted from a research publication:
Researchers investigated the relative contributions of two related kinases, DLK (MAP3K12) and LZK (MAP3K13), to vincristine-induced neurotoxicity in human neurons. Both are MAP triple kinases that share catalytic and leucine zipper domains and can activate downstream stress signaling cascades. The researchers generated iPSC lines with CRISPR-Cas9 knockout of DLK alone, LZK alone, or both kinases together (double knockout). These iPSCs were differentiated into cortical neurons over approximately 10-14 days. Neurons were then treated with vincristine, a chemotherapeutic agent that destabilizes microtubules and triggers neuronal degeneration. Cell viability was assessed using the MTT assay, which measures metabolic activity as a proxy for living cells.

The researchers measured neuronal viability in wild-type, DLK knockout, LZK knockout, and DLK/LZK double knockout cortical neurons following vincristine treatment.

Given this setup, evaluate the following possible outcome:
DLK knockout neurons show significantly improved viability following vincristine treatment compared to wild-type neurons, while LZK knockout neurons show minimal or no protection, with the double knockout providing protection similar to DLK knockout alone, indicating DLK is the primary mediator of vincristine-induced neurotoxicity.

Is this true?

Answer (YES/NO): NO